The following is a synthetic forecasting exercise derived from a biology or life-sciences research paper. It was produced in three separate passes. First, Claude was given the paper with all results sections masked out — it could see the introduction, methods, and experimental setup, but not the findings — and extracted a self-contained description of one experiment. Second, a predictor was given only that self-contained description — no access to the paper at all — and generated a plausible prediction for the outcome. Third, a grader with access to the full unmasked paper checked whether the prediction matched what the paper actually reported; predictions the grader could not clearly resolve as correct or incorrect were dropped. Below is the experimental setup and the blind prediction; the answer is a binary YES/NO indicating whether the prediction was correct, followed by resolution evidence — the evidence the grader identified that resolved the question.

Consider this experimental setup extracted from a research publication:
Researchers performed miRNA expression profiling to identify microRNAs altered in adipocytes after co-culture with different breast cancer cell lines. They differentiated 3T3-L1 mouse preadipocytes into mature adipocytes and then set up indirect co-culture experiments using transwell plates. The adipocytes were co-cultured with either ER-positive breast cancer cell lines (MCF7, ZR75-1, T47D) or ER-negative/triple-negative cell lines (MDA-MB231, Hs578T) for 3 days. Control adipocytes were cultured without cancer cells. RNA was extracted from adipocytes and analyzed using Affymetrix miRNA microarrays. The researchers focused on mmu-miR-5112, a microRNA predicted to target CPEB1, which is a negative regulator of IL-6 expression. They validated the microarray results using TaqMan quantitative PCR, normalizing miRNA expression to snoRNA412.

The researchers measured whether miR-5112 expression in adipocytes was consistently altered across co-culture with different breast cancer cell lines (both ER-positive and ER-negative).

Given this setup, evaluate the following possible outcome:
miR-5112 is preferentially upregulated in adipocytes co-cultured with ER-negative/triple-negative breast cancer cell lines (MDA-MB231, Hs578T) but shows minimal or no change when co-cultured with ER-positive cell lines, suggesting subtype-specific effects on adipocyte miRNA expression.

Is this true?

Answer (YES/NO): NO